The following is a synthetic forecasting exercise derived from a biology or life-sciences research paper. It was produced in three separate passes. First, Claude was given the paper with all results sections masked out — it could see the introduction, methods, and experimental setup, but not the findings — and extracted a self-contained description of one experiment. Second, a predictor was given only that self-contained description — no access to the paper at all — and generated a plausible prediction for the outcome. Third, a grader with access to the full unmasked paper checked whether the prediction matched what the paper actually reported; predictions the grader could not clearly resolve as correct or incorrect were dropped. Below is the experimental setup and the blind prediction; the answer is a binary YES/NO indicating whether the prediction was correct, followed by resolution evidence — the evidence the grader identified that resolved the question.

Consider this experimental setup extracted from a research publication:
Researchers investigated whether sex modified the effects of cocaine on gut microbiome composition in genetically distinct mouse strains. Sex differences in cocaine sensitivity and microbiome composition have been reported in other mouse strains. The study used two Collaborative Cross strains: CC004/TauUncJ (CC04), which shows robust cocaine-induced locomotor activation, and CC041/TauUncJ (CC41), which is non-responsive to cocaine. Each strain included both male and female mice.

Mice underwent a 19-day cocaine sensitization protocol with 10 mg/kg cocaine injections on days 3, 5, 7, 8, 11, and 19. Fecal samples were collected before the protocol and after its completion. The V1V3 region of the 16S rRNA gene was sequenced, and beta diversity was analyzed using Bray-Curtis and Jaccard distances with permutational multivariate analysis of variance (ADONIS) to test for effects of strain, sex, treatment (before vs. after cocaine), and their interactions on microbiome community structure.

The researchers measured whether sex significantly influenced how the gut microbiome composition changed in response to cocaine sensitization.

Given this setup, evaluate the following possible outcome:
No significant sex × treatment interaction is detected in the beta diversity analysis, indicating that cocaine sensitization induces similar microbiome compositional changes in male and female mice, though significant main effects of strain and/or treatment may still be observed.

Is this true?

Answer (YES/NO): YES